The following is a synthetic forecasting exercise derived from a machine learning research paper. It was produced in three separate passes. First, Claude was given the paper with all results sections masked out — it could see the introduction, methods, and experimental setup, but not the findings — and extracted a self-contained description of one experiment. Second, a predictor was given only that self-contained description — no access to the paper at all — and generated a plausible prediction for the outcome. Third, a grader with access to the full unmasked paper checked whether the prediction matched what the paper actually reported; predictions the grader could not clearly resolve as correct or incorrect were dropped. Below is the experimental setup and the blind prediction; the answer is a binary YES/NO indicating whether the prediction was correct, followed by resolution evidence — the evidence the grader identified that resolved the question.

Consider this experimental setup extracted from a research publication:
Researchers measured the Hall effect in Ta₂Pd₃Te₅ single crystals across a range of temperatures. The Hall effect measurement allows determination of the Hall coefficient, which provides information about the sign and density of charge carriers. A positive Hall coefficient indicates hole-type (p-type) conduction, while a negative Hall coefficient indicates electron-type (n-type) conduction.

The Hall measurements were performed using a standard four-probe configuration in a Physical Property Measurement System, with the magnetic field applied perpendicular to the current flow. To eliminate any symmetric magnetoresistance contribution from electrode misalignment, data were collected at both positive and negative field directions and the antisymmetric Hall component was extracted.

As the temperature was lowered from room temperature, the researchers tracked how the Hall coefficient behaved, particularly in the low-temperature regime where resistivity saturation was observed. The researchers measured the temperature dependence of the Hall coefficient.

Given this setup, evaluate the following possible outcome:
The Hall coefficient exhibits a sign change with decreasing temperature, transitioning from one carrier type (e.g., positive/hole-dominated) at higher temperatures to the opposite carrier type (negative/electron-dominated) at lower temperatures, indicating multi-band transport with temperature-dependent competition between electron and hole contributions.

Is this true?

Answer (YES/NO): NO